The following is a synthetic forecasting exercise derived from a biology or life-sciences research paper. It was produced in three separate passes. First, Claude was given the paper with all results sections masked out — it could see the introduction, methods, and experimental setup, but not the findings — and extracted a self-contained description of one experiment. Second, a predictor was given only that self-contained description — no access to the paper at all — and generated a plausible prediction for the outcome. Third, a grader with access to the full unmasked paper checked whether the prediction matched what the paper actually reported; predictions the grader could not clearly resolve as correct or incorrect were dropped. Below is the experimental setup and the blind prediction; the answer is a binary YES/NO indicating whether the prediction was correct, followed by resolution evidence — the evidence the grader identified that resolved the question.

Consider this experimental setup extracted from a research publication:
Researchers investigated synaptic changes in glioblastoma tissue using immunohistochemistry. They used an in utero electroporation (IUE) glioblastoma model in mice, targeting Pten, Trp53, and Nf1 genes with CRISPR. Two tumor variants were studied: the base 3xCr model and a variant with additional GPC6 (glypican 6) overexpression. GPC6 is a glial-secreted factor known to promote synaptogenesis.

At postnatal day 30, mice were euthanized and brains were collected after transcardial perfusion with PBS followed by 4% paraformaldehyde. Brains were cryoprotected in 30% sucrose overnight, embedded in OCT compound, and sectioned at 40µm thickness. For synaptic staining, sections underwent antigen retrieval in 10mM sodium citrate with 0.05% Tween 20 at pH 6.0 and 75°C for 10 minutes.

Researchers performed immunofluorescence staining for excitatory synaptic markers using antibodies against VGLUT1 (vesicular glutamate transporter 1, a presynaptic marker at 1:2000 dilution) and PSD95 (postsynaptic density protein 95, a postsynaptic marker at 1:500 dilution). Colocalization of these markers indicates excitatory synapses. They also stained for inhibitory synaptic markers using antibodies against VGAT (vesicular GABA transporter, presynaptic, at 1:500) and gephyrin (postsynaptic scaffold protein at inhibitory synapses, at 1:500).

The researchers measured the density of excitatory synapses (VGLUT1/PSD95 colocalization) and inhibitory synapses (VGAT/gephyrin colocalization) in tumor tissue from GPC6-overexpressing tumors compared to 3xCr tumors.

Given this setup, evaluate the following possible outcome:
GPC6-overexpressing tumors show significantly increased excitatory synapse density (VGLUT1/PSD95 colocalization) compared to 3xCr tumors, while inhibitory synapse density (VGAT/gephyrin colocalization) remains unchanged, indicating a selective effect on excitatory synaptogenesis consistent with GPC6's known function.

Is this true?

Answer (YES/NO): YES